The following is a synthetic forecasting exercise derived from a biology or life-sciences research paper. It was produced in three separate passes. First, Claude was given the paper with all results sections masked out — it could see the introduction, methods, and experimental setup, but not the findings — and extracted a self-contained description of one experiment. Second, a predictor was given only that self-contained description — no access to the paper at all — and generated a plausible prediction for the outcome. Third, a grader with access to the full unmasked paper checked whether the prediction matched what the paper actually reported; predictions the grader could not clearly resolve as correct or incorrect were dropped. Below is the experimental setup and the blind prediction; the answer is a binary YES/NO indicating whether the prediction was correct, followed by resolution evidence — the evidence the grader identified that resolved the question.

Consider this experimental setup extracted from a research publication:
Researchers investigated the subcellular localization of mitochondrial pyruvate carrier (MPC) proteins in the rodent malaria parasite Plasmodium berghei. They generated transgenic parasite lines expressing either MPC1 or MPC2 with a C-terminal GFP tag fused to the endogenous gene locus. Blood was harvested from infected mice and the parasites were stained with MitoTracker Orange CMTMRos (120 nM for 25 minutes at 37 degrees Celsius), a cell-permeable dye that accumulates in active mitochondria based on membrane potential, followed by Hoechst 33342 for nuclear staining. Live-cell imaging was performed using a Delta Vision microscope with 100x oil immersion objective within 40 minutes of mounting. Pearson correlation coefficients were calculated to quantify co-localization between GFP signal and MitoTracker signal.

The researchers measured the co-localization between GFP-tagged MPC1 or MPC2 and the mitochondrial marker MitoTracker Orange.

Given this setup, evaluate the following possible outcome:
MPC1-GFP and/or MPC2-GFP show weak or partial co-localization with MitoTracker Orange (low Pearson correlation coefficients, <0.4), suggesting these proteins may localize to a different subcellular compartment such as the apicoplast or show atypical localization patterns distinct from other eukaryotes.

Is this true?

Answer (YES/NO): NO